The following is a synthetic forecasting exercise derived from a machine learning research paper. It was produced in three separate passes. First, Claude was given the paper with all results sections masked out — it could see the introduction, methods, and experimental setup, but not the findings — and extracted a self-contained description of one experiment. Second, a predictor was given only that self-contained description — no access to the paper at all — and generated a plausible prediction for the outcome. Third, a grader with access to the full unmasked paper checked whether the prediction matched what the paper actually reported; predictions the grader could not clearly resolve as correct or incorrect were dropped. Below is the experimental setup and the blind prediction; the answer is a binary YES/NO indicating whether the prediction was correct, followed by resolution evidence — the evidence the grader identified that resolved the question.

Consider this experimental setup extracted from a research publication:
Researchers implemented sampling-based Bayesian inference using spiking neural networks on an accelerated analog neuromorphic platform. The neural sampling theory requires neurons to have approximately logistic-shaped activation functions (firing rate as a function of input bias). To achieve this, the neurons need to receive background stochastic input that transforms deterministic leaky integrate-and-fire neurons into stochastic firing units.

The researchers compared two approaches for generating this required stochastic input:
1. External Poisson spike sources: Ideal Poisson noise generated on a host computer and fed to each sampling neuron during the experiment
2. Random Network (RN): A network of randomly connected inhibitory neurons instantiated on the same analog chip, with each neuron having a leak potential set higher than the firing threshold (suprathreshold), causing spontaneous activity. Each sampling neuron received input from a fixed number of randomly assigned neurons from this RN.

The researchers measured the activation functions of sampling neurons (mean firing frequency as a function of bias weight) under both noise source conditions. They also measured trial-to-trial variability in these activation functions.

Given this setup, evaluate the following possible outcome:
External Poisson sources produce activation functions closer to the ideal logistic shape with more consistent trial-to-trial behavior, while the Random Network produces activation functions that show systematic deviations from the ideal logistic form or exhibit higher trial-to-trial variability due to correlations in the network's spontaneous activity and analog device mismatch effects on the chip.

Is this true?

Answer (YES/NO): NO